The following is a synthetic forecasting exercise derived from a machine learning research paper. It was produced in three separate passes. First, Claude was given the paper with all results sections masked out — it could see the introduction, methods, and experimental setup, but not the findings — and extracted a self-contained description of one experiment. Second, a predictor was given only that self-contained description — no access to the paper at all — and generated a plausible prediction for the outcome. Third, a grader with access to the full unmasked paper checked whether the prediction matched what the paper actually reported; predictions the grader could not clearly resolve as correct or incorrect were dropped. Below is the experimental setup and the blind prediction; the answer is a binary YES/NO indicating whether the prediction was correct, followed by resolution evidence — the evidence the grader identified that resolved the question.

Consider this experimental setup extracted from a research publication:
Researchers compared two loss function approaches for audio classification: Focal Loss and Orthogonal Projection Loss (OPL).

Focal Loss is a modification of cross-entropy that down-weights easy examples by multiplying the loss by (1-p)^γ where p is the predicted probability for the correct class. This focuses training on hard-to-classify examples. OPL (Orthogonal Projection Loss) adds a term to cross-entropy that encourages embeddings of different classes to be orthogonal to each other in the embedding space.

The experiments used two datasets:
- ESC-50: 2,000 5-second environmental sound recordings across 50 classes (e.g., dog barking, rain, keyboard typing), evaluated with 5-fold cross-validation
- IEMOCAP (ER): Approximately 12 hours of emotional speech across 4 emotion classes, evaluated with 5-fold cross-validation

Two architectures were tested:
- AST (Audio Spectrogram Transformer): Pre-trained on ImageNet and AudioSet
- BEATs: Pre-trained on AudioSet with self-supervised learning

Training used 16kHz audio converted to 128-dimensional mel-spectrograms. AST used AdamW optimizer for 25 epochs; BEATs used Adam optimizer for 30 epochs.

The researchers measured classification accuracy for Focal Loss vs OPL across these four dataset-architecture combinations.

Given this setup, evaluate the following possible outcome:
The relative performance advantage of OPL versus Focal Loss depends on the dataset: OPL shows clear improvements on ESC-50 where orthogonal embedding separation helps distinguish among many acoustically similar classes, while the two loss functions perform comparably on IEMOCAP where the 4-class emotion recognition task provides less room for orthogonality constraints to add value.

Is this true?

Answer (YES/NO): NO